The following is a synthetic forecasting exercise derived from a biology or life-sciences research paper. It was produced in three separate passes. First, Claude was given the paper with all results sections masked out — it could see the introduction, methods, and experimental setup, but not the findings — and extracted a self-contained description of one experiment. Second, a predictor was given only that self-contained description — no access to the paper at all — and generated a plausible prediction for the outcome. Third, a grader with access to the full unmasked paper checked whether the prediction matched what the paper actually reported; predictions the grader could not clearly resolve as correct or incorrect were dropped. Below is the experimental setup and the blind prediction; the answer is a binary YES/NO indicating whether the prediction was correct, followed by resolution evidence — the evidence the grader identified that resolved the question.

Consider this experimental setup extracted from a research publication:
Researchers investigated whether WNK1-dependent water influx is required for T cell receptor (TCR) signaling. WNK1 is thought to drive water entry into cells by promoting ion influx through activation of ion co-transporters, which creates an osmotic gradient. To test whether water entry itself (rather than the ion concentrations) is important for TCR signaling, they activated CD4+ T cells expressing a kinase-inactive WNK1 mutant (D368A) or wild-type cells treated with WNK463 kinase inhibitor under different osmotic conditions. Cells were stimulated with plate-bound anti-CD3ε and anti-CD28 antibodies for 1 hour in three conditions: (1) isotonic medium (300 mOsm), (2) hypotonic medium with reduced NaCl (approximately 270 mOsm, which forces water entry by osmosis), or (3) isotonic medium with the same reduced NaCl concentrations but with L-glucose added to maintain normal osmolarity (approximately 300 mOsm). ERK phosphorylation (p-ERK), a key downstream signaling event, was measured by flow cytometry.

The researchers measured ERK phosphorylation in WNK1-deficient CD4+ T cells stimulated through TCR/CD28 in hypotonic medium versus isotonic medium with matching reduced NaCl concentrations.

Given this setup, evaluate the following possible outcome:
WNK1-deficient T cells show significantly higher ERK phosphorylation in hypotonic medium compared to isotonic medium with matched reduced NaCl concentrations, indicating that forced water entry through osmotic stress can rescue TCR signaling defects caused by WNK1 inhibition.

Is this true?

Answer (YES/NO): YES